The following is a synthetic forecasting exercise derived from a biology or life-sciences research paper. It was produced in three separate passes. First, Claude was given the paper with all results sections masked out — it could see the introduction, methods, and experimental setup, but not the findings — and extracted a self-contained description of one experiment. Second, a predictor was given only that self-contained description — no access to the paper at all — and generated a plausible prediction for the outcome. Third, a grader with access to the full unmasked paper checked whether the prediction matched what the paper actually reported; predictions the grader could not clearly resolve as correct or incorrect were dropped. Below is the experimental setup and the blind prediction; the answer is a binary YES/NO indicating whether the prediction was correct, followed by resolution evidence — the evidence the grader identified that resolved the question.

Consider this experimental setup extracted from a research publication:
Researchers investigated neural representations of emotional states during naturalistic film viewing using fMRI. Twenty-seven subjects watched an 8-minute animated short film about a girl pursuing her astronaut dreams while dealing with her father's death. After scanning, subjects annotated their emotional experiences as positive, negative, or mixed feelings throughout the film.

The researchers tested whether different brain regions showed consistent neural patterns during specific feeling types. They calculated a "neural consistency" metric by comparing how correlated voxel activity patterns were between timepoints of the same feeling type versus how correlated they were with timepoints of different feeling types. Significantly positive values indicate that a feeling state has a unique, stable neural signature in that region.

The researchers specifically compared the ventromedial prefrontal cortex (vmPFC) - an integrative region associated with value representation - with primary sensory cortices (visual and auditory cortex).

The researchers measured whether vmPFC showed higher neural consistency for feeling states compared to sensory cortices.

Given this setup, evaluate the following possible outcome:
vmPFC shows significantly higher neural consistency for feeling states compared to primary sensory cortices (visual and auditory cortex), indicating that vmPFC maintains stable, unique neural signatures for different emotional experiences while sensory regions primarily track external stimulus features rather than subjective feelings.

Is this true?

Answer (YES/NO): NO